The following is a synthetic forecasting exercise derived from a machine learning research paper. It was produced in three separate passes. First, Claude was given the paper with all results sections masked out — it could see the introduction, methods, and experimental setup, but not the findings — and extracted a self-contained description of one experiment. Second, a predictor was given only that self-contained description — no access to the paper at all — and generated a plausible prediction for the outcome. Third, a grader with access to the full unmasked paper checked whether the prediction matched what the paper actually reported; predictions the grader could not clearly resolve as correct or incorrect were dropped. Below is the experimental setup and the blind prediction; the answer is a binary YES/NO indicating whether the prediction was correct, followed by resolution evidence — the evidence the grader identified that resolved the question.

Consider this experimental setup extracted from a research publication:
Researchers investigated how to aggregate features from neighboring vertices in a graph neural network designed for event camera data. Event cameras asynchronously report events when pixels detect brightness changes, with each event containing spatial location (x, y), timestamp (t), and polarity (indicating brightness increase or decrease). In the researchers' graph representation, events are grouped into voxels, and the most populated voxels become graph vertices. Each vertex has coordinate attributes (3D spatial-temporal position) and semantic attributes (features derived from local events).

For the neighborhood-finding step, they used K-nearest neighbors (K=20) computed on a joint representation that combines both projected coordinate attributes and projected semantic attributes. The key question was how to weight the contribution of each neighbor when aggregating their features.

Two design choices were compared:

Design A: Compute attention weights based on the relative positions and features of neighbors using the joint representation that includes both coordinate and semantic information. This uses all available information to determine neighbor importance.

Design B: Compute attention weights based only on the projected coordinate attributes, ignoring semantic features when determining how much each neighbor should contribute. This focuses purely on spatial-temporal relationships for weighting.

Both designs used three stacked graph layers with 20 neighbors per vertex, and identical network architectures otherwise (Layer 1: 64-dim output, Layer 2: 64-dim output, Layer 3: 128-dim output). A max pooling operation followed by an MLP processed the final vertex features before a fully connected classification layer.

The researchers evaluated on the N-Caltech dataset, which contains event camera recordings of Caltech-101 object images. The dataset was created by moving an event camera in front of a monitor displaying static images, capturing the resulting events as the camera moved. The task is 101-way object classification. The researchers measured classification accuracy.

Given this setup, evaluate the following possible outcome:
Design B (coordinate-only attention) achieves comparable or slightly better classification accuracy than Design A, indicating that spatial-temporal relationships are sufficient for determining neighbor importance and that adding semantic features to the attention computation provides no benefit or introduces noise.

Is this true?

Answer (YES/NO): YES